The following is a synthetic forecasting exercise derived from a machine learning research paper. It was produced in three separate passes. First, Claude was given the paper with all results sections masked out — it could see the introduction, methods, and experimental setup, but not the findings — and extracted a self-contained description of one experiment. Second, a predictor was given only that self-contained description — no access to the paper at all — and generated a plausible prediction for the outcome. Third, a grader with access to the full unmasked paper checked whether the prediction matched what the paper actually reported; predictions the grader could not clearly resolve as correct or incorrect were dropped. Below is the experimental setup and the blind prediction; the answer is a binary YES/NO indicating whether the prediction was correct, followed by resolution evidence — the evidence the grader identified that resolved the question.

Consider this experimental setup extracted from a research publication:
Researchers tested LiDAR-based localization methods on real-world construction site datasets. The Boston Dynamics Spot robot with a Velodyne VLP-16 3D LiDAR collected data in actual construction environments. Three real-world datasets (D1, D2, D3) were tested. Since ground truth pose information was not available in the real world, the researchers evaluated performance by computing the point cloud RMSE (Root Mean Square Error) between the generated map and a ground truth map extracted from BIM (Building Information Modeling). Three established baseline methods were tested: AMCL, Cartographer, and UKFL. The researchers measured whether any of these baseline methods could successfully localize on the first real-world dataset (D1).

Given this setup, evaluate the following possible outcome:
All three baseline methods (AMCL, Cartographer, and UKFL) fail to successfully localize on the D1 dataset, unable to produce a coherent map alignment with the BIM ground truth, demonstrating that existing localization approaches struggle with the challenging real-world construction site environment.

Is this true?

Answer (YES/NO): YES